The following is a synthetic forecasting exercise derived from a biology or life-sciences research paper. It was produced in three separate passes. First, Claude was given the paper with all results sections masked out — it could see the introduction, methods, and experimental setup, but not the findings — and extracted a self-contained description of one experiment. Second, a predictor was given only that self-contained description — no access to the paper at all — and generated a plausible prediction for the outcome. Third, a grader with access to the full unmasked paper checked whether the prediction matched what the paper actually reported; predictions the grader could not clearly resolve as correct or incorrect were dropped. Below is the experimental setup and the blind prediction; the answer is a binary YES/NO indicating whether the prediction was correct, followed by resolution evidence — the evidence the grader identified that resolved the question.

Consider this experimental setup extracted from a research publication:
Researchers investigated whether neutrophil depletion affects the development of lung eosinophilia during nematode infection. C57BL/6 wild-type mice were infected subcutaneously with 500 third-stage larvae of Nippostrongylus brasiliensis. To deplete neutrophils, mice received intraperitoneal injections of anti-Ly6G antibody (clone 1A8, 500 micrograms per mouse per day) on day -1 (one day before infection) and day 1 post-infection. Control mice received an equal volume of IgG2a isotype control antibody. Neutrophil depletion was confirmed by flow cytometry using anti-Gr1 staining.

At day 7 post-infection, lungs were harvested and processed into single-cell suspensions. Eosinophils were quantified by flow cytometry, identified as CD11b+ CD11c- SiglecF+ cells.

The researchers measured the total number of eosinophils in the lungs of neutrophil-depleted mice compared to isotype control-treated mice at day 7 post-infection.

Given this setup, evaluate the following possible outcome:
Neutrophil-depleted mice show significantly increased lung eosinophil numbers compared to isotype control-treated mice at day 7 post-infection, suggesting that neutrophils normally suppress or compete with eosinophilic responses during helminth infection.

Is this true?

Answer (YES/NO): NO